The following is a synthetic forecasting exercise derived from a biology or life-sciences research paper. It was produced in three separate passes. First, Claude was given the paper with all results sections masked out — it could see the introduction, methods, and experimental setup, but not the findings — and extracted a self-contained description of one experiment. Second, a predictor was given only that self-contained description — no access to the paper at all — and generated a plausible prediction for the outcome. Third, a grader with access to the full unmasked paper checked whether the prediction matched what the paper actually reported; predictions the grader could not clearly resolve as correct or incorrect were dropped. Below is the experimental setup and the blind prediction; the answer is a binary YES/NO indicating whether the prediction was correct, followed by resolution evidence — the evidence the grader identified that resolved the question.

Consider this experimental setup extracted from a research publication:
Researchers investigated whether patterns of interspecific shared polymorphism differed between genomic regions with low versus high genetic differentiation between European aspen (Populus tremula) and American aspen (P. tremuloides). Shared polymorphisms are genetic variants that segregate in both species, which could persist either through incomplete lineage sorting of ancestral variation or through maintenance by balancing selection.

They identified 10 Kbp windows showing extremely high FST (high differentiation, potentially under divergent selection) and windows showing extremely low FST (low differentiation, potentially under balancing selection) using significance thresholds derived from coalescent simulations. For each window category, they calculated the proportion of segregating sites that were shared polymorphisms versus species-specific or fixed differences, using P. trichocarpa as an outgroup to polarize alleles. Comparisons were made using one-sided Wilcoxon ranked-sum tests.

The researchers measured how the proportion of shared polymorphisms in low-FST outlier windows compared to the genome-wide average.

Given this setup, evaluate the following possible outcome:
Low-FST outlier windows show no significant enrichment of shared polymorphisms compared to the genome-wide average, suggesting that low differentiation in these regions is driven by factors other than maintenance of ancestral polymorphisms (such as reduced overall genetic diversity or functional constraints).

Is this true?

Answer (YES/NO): NO